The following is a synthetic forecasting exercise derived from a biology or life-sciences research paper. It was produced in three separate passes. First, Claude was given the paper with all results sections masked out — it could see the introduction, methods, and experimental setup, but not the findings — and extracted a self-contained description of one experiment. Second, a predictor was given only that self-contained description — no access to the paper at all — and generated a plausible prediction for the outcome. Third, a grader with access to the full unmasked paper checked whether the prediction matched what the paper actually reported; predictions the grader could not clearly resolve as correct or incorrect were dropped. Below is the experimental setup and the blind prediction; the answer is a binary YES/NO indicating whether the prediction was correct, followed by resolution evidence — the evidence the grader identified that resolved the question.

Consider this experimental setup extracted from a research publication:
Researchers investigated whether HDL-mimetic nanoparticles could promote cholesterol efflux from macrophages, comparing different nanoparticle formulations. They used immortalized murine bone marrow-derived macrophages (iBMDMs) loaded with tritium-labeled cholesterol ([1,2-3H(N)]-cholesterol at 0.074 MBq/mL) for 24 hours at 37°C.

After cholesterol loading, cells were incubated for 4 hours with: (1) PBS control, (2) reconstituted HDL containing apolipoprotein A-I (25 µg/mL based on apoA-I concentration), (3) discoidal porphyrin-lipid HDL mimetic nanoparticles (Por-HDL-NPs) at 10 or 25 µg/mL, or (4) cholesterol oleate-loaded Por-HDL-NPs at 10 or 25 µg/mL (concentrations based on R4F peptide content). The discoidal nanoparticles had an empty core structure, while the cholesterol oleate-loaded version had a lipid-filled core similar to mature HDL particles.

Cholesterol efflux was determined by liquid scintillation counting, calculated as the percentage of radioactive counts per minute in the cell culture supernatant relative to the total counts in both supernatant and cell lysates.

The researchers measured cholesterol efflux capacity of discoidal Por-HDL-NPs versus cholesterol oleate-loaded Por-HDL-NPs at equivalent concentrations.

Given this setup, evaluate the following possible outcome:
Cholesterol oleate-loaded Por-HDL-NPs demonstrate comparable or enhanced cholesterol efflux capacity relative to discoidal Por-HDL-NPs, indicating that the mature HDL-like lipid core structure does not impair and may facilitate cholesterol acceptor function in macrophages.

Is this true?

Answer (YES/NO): YES